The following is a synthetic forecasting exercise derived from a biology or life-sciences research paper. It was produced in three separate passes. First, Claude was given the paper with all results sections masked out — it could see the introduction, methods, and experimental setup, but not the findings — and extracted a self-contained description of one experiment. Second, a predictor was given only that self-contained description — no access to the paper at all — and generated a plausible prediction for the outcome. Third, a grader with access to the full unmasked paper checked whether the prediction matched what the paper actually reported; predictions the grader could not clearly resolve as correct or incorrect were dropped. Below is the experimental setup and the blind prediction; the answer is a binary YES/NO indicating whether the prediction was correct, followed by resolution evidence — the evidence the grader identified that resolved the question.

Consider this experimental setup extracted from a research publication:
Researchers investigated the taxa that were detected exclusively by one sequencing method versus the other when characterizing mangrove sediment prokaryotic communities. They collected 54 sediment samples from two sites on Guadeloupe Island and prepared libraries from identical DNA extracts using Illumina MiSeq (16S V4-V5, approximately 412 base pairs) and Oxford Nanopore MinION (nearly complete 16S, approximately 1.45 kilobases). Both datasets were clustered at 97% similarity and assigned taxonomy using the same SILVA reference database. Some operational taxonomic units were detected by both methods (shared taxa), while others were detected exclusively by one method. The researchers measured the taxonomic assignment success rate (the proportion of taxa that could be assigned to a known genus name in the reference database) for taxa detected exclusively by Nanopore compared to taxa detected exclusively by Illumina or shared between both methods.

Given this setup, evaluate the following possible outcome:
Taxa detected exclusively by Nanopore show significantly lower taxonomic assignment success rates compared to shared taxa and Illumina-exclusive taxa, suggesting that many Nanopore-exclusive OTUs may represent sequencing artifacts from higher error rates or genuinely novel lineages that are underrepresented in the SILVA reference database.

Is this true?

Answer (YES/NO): YES